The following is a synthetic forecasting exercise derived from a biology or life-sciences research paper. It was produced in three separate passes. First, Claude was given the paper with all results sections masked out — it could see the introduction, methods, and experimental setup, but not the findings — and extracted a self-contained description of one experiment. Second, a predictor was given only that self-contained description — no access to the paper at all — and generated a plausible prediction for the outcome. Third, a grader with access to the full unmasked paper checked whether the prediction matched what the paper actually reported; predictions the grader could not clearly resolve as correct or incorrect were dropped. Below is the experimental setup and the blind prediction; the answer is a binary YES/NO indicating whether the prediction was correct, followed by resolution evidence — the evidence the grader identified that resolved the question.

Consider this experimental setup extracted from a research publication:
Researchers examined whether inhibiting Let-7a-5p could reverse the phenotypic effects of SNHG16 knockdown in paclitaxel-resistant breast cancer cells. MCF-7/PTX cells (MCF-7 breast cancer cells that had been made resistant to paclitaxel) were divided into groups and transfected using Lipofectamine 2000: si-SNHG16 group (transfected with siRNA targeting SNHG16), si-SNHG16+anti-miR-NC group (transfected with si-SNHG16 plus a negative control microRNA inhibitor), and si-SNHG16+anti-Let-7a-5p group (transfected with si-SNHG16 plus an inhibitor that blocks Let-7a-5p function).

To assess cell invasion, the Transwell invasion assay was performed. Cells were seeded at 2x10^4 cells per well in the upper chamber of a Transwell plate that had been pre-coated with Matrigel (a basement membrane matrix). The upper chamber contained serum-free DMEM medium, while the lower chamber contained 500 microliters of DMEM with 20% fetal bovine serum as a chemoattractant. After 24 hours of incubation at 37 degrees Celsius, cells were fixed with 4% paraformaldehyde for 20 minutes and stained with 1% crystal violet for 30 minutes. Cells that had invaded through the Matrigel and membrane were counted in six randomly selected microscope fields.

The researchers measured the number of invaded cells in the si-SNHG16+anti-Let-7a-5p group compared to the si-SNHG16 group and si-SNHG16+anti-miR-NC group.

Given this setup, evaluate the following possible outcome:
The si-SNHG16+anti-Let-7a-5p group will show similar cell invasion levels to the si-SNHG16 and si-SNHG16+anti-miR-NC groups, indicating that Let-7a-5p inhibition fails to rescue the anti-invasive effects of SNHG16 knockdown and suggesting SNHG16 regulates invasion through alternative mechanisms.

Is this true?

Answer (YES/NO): NO